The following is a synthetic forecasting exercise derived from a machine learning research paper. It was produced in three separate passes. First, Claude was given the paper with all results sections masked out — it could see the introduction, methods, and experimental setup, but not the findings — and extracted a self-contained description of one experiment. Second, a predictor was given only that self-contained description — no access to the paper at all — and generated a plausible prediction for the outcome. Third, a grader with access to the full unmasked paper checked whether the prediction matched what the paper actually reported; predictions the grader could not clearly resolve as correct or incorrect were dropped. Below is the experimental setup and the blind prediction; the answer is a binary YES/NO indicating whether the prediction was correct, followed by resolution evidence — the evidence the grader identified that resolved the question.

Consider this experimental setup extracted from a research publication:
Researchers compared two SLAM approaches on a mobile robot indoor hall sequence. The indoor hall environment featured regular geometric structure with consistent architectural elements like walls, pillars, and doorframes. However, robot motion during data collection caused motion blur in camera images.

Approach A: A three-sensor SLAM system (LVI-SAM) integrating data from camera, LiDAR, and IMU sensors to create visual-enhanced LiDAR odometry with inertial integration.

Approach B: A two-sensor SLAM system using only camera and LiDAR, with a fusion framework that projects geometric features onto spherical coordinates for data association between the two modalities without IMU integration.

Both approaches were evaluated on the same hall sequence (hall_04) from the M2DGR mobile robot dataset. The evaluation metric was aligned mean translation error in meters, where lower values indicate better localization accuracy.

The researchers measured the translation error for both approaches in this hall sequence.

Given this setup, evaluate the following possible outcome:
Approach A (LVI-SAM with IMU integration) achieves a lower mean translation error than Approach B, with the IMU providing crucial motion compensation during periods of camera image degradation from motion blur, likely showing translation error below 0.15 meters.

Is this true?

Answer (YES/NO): NO